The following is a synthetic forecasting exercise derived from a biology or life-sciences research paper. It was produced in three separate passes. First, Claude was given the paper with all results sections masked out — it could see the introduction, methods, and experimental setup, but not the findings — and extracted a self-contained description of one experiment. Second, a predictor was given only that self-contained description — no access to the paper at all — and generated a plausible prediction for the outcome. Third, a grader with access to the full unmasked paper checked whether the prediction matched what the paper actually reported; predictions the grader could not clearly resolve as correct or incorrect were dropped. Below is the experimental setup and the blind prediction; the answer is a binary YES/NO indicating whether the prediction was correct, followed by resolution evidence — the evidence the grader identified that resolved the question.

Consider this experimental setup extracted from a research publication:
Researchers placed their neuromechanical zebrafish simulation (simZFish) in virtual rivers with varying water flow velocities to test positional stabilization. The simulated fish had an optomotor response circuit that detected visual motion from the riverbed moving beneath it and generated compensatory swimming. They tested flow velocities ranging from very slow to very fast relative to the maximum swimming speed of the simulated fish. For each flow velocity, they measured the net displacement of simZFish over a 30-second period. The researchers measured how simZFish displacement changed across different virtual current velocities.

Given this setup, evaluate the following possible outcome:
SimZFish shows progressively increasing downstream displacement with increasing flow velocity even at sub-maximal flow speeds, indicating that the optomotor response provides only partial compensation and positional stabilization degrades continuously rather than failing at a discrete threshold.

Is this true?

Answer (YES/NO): NO